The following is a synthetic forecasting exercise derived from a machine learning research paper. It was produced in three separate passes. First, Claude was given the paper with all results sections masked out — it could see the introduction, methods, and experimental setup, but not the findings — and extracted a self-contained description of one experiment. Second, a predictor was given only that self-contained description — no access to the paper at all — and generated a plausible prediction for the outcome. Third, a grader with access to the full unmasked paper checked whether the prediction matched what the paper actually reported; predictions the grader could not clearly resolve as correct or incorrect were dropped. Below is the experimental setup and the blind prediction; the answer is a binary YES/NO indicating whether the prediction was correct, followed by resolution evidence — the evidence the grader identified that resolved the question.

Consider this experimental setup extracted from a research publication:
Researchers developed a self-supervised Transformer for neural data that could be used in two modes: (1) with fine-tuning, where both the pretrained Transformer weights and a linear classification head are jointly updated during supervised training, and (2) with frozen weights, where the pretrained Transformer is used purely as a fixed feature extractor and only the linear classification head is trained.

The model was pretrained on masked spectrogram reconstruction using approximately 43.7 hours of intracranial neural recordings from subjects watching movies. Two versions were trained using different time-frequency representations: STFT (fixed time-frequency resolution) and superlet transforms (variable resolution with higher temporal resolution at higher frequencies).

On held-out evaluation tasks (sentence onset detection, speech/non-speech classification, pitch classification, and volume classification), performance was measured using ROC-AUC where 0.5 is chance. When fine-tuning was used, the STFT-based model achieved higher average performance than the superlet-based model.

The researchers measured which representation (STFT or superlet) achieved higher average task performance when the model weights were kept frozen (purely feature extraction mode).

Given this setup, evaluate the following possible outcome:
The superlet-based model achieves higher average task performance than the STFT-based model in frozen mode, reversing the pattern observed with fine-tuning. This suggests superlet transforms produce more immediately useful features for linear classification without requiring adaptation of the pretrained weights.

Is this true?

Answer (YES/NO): YES